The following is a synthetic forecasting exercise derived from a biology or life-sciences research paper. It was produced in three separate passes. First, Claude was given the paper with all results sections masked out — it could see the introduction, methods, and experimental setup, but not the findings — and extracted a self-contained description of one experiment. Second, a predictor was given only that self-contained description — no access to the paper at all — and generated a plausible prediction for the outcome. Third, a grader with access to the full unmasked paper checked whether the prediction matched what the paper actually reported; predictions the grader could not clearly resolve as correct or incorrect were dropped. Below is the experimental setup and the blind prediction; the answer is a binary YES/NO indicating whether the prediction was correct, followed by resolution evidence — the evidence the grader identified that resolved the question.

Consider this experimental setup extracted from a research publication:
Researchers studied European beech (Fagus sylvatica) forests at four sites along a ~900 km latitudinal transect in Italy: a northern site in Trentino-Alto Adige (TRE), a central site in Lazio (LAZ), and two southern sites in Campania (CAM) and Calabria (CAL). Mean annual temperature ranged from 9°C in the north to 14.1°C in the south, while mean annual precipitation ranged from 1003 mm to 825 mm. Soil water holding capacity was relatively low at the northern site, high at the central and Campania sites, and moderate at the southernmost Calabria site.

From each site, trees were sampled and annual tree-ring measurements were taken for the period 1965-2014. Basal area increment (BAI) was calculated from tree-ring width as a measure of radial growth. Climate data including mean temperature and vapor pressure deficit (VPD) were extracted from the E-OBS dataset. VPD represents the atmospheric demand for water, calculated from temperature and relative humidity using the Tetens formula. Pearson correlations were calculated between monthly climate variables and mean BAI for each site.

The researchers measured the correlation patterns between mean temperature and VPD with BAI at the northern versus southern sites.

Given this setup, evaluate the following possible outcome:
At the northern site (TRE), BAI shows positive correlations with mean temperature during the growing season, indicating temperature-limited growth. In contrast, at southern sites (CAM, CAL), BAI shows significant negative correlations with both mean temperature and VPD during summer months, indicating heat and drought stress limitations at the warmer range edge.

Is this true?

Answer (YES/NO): NO